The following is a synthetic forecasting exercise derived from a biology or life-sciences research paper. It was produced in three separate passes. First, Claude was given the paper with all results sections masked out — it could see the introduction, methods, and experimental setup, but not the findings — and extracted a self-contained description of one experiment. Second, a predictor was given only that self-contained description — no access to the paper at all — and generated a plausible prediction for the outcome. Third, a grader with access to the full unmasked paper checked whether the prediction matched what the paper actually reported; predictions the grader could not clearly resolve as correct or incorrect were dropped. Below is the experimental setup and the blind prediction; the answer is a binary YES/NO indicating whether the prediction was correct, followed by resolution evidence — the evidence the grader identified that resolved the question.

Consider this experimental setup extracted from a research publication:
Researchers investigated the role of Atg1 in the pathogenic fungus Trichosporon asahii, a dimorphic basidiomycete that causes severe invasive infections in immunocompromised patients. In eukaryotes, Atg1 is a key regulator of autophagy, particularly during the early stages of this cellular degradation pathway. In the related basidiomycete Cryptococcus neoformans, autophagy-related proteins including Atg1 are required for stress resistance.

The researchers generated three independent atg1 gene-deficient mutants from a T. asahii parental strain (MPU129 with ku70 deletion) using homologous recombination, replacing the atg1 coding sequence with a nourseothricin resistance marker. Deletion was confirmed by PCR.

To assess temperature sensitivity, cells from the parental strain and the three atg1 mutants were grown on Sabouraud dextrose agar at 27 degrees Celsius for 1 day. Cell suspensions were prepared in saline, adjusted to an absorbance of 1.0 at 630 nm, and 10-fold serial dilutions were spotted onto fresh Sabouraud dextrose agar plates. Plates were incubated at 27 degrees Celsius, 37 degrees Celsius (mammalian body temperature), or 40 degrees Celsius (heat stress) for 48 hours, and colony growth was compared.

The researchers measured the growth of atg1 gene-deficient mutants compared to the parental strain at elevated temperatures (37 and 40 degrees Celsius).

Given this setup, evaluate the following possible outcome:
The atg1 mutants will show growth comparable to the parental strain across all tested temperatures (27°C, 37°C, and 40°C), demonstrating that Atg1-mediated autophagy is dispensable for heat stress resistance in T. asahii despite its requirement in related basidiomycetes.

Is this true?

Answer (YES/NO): NO